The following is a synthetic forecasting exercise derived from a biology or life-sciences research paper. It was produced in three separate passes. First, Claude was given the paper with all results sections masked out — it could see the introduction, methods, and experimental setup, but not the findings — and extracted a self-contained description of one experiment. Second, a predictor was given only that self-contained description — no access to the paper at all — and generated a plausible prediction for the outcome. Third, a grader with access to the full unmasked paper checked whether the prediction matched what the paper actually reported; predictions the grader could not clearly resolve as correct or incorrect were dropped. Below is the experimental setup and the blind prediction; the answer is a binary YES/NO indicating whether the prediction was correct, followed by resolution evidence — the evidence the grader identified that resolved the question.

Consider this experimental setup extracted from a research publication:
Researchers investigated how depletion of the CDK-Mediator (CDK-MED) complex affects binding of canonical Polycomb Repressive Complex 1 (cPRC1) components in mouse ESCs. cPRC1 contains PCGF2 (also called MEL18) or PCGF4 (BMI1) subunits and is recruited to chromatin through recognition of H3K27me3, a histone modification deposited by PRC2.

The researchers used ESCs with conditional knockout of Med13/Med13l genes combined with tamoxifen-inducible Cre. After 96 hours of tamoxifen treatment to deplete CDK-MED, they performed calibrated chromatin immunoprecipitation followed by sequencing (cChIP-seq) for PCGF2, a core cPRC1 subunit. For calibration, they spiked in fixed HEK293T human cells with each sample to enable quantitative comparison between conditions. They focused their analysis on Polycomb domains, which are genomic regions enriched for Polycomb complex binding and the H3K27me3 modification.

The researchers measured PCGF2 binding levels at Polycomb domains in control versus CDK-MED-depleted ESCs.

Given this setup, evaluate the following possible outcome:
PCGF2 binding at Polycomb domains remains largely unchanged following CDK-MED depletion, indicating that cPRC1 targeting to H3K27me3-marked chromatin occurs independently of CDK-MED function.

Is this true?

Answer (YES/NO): NO